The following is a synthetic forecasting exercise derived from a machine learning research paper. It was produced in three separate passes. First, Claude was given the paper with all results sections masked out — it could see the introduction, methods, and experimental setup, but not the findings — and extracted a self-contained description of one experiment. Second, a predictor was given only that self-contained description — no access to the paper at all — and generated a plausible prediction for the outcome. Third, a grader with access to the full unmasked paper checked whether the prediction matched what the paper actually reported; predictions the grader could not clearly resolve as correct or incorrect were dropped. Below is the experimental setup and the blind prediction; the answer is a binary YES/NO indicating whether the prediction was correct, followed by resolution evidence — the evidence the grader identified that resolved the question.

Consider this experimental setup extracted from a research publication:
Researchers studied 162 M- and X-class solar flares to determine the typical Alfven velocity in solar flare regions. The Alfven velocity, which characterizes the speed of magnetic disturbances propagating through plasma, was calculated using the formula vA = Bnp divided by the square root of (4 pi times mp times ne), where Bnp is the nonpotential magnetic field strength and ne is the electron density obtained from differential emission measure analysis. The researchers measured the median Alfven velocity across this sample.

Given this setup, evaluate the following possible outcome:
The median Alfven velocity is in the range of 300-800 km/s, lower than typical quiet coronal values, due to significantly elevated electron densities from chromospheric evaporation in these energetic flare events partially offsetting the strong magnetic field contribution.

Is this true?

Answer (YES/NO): NO